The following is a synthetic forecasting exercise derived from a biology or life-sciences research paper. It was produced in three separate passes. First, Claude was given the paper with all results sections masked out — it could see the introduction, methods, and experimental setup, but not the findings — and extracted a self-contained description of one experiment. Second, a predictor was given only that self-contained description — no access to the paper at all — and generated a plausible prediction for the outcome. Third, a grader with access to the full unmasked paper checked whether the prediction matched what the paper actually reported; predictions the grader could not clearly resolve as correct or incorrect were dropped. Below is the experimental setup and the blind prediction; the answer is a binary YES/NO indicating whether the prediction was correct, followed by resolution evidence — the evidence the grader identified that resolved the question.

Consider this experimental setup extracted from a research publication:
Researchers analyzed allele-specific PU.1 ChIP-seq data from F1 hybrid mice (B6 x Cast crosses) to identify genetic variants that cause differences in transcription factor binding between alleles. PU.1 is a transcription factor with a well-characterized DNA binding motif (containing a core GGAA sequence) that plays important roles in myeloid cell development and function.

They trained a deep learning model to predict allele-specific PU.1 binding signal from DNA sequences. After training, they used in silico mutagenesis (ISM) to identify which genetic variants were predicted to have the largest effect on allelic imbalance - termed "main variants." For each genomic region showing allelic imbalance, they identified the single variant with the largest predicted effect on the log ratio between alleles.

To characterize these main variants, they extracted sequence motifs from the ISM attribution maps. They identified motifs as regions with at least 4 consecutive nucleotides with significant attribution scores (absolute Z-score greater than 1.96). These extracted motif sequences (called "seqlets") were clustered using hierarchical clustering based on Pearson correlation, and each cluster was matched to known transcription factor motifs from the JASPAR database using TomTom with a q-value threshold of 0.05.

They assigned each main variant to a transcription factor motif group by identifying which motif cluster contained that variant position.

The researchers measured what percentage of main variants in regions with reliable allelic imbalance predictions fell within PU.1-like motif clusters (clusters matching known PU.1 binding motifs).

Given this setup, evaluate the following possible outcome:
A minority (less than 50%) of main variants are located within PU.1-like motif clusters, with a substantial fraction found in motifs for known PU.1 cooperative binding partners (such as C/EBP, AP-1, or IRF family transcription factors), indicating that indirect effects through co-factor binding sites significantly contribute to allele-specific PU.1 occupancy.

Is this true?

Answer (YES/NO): NO